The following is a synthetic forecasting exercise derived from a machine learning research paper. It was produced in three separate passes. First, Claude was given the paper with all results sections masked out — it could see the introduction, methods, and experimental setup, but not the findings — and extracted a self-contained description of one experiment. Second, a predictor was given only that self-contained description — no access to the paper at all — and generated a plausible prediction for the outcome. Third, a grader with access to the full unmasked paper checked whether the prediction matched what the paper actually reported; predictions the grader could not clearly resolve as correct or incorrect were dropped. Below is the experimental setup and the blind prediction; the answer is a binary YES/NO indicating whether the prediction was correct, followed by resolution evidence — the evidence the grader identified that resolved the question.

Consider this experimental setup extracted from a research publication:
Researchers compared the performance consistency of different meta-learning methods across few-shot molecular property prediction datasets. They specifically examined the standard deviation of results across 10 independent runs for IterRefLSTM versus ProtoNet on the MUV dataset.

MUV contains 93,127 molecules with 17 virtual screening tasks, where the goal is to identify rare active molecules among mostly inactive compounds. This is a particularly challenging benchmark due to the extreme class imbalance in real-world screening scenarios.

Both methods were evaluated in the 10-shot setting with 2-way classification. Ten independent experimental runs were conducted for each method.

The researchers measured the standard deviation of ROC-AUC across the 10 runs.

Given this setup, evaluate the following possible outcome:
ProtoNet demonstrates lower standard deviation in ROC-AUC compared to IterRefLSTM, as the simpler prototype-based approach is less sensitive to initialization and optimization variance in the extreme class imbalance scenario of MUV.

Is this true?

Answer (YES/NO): YES